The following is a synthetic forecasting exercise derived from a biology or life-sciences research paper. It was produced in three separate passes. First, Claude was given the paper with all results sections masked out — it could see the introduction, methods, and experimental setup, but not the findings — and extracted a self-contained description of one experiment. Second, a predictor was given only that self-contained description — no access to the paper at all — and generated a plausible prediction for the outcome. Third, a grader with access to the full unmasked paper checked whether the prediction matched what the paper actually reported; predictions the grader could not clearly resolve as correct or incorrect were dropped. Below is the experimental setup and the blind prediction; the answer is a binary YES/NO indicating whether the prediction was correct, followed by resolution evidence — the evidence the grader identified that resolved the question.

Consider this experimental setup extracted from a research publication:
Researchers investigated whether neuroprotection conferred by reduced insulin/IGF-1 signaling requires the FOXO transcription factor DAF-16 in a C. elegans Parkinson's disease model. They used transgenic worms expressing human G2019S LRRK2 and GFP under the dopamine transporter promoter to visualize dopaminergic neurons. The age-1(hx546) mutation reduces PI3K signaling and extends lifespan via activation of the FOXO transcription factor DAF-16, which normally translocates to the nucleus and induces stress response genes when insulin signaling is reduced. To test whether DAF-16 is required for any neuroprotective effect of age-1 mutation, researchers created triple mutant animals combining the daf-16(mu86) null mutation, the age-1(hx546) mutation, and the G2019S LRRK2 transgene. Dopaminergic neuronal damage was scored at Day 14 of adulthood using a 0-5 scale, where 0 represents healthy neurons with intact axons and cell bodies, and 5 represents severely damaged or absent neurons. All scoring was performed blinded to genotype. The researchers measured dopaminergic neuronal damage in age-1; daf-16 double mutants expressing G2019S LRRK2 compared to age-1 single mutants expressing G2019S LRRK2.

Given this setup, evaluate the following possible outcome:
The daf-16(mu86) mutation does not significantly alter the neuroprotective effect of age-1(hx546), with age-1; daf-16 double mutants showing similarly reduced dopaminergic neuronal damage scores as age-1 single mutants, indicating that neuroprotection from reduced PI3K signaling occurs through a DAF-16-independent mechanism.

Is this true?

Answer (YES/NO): NO